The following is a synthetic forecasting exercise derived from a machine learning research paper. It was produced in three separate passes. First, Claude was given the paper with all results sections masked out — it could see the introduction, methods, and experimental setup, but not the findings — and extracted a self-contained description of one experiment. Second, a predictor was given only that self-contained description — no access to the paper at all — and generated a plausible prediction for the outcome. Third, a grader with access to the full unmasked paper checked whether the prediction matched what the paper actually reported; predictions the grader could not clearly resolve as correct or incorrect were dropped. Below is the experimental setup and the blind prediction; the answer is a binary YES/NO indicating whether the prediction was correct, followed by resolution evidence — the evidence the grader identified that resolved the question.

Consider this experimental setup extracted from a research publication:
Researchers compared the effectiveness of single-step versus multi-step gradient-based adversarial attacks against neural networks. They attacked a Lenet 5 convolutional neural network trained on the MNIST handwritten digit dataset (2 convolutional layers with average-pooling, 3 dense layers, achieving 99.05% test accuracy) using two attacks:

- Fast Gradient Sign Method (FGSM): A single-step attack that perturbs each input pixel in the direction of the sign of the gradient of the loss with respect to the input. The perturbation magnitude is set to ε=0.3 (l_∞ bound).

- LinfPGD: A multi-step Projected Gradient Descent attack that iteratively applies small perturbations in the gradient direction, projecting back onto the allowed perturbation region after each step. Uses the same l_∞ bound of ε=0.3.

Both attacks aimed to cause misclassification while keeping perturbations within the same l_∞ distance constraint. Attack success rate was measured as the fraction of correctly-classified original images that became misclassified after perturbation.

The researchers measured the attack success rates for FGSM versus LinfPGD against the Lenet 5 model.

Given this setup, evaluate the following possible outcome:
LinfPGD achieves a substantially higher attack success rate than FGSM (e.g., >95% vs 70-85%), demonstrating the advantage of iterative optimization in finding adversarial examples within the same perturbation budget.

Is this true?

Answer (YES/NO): YES